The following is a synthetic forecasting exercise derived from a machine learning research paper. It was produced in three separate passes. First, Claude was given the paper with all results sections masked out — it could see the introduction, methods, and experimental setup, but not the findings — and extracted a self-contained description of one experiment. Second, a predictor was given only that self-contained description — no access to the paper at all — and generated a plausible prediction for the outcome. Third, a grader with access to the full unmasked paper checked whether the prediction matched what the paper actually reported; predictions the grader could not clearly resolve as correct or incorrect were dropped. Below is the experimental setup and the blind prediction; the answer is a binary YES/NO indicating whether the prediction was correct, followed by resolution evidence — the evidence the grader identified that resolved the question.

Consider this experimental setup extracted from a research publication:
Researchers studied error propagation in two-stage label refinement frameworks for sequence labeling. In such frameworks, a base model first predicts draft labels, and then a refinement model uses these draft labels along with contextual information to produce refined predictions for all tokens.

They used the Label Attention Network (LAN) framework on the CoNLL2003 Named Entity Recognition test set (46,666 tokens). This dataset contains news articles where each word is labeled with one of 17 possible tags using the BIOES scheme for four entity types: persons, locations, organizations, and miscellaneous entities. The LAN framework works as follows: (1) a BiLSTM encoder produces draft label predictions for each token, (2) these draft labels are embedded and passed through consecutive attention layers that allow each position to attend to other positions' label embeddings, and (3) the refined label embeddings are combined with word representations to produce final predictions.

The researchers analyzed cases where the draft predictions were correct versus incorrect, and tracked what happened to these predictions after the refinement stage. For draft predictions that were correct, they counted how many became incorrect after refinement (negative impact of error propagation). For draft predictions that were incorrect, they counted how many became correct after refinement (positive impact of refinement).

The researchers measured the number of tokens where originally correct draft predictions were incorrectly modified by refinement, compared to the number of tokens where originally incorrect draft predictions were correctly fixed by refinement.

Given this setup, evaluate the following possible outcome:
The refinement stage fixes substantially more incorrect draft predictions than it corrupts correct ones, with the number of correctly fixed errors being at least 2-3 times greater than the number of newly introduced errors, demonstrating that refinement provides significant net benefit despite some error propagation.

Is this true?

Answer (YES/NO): NO